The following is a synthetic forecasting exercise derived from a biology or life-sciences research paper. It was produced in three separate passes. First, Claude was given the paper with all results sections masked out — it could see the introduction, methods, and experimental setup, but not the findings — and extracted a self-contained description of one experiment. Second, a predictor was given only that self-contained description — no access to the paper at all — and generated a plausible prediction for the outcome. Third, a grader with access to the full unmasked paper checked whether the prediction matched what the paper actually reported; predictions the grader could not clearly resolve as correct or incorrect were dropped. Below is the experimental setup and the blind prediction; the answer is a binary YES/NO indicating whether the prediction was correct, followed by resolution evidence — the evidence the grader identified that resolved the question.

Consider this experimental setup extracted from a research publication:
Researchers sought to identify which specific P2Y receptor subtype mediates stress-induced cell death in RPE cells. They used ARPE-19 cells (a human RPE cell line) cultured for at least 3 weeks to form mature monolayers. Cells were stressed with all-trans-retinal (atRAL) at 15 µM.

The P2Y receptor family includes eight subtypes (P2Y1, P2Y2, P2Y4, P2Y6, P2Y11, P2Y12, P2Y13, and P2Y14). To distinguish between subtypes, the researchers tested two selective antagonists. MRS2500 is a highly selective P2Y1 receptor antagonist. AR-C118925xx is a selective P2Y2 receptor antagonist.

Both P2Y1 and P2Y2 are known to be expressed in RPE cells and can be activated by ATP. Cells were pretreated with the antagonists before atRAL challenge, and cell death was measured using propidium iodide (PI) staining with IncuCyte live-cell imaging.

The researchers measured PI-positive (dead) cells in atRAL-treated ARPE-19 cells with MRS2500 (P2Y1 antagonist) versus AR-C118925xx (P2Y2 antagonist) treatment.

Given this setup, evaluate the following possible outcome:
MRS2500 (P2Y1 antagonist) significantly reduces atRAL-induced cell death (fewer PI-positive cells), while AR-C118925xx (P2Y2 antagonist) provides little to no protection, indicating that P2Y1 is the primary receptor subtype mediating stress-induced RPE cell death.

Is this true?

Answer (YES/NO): NO